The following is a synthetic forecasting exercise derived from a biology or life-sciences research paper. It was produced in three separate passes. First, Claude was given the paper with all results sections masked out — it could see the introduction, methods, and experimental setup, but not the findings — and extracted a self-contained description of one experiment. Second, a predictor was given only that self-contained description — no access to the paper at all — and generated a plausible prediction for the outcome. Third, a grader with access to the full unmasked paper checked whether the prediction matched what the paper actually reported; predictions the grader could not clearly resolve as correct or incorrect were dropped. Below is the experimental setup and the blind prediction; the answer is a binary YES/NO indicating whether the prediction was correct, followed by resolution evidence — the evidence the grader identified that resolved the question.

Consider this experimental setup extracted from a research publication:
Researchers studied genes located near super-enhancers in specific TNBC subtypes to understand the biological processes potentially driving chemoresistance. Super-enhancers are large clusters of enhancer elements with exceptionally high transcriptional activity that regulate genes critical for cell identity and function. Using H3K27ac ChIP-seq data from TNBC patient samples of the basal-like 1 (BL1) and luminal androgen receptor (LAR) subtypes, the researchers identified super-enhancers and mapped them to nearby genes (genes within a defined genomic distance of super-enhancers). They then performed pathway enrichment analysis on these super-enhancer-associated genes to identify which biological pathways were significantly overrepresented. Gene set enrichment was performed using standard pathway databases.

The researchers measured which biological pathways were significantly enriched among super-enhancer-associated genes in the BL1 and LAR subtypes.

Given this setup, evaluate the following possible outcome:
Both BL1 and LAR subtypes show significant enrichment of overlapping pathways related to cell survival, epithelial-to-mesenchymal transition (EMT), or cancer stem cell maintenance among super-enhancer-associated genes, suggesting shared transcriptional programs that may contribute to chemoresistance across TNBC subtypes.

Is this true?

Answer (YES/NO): NO